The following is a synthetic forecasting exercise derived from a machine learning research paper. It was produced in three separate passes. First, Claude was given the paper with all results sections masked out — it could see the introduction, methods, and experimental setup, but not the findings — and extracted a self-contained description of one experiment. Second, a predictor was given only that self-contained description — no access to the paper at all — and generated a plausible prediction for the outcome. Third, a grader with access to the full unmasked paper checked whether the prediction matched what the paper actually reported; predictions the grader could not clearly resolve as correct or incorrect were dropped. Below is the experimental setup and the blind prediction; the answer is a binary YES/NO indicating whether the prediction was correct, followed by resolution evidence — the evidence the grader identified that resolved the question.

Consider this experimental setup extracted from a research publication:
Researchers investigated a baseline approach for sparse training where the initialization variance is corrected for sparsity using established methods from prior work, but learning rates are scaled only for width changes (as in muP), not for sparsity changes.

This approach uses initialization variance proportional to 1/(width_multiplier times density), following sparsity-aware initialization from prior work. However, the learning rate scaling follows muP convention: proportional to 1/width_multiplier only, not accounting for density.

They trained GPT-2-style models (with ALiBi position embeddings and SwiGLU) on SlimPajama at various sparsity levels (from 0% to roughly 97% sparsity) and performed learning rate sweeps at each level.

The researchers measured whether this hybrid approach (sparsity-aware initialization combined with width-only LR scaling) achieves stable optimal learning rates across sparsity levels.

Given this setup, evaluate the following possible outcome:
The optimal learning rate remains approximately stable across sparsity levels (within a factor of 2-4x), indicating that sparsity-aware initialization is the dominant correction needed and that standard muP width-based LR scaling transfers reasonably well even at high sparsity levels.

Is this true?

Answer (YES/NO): NO